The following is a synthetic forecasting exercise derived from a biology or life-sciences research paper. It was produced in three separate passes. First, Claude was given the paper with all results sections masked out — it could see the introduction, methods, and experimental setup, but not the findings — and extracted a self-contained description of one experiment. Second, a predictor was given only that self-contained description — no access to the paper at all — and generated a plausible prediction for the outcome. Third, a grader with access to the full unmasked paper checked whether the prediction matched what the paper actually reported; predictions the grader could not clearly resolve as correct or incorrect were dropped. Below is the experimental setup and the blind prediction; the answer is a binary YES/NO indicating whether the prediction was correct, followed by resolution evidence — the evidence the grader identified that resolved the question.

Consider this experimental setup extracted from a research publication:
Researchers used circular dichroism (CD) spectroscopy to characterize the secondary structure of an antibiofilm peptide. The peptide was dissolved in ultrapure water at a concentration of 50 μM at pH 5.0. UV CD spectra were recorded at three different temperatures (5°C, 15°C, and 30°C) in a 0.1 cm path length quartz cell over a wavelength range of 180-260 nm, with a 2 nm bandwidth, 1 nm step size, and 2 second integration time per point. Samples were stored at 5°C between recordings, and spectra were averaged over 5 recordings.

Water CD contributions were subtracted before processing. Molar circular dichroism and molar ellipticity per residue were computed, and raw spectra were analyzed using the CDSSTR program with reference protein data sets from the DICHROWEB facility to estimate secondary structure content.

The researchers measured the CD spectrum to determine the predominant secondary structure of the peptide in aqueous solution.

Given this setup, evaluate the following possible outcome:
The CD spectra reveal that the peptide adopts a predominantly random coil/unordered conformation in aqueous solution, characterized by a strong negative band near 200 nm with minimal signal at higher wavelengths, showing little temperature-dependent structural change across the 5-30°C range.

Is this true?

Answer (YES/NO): NO